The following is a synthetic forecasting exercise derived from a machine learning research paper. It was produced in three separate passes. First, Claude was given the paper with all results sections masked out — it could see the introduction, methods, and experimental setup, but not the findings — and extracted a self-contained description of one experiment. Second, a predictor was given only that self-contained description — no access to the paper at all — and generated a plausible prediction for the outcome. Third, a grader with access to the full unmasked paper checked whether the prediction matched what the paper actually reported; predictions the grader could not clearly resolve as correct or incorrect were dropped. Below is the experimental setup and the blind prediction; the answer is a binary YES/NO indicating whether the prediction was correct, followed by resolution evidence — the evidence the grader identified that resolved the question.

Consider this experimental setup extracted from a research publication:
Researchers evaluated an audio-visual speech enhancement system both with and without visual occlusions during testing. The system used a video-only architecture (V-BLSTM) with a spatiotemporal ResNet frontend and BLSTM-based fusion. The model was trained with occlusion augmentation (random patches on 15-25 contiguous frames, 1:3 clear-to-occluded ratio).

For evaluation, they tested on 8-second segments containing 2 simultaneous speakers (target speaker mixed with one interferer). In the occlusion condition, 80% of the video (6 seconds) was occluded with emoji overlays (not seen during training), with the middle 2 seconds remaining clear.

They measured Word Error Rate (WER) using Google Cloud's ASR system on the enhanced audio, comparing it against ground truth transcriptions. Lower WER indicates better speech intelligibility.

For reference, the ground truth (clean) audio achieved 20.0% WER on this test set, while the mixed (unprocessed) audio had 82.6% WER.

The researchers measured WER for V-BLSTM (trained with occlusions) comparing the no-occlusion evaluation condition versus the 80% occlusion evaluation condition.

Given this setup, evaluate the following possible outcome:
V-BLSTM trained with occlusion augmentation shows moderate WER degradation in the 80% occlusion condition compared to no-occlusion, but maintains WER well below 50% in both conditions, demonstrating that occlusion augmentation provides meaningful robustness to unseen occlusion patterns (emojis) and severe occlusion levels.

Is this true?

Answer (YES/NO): YES